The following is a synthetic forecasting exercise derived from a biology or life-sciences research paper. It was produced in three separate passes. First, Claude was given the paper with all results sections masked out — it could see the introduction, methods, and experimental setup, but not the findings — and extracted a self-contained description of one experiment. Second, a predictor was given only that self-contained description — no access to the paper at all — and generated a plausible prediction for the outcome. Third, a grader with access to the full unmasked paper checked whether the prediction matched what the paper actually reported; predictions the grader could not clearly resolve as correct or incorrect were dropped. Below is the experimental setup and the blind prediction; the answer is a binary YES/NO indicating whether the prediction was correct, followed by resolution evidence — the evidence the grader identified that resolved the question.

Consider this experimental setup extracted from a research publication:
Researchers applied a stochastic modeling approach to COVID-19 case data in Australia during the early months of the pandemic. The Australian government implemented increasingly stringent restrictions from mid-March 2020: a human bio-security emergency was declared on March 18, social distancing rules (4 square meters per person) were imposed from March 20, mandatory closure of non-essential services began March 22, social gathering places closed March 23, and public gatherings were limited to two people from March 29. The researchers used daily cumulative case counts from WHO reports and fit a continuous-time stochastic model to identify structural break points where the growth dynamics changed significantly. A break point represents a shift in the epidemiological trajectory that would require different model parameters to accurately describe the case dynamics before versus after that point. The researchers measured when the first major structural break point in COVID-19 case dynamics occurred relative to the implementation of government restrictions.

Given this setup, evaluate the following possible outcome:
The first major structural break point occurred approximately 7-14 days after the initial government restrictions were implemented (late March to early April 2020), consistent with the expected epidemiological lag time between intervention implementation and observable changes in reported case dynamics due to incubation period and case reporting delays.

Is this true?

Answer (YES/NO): YES